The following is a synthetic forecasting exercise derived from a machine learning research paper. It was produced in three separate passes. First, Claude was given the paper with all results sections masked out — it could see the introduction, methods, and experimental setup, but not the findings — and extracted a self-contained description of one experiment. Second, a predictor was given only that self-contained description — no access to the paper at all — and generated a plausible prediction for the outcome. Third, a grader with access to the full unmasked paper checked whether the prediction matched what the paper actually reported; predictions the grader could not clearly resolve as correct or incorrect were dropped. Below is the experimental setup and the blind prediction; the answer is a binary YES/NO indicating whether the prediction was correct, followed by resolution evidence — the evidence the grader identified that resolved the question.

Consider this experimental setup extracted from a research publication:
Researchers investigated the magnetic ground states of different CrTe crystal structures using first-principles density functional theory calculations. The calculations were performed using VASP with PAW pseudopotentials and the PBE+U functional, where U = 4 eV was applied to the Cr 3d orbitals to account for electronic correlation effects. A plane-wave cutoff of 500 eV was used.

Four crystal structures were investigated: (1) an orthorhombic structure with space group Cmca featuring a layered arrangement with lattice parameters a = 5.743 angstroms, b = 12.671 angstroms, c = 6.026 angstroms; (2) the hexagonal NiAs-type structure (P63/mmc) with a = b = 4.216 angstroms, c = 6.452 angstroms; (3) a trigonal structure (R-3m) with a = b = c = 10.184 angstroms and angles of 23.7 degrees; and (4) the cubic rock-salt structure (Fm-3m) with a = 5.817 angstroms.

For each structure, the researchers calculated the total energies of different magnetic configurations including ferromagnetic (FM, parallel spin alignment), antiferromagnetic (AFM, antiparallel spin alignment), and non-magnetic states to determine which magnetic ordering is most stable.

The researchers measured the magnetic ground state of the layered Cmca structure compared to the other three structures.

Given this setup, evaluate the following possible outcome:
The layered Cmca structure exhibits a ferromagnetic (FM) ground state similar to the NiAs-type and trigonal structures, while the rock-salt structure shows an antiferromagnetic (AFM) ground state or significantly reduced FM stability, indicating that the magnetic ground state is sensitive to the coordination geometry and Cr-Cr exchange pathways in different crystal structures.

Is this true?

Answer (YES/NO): NO